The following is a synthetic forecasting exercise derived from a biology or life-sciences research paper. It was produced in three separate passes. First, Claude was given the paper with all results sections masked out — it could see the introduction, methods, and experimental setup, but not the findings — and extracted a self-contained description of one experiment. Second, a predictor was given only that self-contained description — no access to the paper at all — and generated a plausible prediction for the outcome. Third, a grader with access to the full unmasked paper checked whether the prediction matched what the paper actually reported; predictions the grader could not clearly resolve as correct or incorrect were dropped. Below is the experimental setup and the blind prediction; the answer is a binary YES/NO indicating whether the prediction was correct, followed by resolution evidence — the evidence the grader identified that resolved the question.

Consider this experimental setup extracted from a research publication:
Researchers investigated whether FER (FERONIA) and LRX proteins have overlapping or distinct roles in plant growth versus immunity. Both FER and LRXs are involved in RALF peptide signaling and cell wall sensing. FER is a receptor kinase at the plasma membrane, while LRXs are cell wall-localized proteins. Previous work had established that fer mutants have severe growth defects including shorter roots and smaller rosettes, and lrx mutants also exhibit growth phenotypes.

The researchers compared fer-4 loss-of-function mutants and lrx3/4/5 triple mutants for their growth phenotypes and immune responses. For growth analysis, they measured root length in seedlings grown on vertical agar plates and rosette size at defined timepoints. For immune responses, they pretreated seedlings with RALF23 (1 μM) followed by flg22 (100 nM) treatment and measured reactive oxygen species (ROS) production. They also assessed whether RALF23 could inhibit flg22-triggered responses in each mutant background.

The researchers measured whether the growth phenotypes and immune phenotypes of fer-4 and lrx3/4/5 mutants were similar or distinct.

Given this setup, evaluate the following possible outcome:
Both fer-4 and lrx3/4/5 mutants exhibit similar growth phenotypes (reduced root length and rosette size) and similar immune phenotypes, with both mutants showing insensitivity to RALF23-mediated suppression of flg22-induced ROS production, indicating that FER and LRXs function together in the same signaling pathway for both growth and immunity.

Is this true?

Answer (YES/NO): NO